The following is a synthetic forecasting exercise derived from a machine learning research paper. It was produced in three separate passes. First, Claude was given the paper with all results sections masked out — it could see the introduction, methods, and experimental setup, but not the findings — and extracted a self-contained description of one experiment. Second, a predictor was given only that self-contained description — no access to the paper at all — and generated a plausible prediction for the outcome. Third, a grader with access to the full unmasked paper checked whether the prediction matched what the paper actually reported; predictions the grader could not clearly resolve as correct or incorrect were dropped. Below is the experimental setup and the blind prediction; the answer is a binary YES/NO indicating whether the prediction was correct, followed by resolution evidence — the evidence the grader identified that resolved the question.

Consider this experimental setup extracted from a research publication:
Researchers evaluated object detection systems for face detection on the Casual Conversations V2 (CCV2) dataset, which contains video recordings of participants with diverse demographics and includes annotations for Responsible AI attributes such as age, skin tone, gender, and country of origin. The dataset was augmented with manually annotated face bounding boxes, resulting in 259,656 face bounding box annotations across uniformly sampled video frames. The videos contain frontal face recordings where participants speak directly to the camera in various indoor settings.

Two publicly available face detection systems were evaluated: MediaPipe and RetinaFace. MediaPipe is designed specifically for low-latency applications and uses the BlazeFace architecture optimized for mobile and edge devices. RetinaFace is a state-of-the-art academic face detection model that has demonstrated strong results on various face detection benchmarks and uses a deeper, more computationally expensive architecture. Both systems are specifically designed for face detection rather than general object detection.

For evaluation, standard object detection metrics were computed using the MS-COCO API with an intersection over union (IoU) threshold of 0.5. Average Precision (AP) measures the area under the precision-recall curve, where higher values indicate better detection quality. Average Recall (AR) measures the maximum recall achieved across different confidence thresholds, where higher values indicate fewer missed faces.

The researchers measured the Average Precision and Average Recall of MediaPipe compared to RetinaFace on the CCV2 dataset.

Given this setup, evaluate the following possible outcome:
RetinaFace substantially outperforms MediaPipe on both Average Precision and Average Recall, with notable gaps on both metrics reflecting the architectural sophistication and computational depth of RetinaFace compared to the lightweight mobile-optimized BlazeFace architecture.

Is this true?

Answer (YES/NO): NO